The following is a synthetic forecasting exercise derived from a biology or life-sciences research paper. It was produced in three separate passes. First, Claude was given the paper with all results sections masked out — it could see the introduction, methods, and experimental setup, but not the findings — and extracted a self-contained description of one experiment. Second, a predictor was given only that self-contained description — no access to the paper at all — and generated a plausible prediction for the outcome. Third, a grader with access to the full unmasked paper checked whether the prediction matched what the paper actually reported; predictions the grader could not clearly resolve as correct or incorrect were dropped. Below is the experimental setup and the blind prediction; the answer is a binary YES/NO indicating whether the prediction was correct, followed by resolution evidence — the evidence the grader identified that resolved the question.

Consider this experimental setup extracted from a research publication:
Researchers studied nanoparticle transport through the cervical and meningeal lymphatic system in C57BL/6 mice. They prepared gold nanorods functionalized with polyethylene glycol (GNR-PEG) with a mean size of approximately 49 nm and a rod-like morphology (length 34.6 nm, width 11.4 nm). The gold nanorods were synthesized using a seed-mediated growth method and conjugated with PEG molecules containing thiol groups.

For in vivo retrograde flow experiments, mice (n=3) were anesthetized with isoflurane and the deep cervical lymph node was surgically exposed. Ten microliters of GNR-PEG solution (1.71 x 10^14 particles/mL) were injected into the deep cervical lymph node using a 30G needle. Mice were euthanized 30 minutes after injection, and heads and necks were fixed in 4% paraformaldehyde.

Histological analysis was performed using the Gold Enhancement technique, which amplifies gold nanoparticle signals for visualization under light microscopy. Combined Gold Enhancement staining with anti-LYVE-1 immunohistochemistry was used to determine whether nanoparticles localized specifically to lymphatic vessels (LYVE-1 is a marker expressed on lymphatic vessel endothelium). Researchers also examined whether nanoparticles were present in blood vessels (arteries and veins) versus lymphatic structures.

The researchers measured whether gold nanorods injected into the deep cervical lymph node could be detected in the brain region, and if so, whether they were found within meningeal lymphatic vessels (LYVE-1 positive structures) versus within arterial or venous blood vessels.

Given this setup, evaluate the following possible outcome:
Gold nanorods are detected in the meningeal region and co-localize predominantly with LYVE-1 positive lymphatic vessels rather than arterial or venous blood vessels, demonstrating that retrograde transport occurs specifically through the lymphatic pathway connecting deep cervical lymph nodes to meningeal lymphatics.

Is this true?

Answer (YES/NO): YES